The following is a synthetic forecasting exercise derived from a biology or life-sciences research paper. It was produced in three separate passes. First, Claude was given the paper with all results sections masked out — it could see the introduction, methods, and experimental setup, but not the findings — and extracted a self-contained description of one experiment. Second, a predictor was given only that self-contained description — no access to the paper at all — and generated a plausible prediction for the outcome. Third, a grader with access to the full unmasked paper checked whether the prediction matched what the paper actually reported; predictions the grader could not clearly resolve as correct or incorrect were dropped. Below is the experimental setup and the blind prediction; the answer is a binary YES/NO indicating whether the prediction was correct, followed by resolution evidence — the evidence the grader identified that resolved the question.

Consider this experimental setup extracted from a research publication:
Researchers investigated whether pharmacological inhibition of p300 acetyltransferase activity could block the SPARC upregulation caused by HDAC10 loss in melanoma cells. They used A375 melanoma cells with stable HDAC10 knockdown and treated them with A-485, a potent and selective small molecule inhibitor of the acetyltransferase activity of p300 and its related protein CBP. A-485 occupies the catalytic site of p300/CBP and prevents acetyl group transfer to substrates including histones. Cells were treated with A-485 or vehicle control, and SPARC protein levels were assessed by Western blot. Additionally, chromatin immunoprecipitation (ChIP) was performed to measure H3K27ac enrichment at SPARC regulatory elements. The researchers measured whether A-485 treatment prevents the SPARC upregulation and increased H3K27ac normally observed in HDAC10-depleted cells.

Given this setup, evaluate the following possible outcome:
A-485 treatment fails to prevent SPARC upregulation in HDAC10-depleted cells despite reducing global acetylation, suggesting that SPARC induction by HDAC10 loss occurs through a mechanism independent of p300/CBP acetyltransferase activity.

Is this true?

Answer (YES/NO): NO